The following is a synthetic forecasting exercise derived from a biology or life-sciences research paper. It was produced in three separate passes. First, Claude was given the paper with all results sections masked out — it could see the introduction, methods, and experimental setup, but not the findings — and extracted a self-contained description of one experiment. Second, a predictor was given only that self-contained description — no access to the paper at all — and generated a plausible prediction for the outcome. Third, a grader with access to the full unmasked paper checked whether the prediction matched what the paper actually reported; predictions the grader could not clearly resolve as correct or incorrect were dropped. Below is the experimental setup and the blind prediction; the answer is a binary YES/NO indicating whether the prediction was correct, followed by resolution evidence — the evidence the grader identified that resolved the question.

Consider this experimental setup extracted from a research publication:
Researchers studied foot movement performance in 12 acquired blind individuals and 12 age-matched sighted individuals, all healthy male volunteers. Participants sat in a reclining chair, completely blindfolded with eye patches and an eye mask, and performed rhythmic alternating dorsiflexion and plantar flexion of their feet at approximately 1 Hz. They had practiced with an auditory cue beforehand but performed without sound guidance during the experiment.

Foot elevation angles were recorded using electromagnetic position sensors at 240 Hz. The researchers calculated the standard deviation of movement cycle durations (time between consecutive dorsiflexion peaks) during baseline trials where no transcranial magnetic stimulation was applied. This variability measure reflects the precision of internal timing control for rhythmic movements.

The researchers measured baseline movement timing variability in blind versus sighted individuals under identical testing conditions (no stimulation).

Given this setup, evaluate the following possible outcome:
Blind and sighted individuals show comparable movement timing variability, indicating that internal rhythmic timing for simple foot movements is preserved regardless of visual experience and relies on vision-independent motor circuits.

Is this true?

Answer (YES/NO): NO